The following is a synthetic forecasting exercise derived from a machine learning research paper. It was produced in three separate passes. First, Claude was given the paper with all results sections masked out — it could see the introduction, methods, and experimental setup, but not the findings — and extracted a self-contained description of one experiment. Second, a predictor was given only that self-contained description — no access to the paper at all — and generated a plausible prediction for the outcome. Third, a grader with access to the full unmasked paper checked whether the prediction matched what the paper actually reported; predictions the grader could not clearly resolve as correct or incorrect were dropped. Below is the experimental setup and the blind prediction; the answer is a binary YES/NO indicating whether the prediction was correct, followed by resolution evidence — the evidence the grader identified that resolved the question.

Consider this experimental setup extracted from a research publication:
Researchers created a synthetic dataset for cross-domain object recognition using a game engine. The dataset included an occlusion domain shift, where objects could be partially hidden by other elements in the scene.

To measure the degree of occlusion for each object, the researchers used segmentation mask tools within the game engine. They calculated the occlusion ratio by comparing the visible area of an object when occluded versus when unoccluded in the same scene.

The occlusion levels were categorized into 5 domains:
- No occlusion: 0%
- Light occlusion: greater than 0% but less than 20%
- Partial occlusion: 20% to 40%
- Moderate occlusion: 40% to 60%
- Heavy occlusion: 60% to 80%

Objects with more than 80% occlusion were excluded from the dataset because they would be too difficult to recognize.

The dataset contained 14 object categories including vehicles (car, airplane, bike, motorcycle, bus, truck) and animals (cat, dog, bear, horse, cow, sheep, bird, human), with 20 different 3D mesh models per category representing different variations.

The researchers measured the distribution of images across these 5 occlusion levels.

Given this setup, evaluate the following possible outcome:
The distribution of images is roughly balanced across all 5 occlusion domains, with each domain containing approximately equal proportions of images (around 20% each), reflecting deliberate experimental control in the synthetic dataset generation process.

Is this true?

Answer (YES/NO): YES